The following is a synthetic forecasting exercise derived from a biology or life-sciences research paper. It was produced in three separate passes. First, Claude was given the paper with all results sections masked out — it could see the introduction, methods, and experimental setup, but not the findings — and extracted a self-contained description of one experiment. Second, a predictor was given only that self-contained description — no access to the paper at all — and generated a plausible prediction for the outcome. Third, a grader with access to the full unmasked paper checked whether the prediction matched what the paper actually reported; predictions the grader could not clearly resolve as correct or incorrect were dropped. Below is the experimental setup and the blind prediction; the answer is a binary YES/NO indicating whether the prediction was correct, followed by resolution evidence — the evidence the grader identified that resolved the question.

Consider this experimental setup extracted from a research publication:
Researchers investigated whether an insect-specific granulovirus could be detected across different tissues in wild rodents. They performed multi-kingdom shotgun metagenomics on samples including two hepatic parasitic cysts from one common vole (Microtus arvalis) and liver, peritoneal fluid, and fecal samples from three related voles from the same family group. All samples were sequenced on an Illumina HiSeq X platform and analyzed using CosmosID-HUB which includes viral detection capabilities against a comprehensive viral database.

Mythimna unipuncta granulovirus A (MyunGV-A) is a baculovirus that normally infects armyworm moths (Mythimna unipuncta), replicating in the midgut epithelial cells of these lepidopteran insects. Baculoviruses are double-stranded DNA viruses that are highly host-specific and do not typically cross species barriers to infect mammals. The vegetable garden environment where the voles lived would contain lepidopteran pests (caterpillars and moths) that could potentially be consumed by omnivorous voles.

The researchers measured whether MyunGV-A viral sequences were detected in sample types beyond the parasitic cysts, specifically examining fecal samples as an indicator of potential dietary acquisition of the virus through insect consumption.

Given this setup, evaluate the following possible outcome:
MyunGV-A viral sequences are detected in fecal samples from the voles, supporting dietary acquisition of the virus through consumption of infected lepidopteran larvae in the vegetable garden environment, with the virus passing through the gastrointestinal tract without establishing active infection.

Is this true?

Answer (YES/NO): YES